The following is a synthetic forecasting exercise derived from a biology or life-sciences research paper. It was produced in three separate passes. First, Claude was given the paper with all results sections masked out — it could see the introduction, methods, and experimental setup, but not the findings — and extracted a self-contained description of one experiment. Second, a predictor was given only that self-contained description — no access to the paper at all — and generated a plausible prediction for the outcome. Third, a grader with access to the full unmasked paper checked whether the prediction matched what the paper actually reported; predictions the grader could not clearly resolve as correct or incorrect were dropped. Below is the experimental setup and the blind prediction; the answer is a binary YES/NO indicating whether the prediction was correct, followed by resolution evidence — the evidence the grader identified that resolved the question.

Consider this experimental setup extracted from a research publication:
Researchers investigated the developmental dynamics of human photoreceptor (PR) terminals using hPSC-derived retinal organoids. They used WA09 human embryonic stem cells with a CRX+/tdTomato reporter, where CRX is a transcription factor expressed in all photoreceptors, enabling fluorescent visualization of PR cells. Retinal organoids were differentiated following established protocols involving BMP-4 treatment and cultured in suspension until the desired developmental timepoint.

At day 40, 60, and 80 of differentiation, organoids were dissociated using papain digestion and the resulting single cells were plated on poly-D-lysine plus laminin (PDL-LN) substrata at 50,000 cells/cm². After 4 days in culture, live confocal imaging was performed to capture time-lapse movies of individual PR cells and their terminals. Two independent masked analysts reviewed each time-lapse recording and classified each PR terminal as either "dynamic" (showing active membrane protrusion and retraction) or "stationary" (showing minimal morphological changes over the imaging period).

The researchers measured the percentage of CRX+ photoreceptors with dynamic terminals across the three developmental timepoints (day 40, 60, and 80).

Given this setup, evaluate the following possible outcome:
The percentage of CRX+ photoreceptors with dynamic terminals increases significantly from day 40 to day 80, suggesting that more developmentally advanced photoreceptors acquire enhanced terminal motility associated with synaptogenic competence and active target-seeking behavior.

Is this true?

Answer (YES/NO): NO